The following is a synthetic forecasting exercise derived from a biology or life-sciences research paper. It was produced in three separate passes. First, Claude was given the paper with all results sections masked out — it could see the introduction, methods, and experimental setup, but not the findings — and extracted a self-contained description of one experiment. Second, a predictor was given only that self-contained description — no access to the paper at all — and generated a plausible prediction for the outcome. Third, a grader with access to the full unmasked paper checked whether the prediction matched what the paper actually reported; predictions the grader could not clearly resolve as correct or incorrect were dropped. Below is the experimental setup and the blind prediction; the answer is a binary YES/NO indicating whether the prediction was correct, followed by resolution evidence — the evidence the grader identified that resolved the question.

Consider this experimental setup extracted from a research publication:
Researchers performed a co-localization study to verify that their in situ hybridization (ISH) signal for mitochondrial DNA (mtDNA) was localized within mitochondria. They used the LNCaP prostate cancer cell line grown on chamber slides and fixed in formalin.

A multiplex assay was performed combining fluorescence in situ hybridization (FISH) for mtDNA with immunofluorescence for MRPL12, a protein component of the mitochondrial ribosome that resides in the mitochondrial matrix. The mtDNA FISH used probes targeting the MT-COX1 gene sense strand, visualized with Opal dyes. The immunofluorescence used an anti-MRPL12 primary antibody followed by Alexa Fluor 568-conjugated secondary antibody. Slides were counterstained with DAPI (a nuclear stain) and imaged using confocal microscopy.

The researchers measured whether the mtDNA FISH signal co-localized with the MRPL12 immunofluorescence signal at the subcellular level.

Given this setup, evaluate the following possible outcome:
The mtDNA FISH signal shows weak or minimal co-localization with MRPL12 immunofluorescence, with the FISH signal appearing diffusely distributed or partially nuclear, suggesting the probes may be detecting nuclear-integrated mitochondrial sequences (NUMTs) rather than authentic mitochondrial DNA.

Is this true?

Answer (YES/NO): NO